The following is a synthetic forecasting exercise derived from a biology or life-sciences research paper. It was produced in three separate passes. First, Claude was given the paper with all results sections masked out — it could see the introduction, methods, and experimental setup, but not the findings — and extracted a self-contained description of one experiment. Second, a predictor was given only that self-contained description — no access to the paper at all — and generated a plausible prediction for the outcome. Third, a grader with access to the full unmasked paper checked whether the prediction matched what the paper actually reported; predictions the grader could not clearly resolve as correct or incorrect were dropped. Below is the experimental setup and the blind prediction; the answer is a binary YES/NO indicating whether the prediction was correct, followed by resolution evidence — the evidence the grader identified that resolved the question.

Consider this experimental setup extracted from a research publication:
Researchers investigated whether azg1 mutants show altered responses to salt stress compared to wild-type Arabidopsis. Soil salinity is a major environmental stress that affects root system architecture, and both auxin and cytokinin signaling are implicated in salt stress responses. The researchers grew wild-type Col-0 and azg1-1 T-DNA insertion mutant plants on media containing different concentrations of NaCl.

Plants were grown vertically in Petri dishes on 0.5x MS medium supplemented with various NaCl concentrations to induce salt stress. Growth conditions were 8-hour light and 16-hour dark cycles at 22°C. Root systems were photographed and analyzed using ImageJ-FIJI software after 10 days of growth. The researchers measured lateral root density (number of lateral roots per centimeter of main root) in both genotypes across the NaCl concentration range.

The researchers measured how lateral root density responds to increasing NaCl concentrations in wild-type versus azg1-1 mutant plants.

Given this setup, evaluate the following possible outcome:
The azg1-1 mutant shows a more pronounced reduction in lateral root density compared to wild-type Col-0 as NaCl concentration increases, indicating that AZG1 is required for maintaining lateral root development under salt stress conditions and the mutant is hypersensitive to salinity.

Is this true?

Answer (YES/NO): NO